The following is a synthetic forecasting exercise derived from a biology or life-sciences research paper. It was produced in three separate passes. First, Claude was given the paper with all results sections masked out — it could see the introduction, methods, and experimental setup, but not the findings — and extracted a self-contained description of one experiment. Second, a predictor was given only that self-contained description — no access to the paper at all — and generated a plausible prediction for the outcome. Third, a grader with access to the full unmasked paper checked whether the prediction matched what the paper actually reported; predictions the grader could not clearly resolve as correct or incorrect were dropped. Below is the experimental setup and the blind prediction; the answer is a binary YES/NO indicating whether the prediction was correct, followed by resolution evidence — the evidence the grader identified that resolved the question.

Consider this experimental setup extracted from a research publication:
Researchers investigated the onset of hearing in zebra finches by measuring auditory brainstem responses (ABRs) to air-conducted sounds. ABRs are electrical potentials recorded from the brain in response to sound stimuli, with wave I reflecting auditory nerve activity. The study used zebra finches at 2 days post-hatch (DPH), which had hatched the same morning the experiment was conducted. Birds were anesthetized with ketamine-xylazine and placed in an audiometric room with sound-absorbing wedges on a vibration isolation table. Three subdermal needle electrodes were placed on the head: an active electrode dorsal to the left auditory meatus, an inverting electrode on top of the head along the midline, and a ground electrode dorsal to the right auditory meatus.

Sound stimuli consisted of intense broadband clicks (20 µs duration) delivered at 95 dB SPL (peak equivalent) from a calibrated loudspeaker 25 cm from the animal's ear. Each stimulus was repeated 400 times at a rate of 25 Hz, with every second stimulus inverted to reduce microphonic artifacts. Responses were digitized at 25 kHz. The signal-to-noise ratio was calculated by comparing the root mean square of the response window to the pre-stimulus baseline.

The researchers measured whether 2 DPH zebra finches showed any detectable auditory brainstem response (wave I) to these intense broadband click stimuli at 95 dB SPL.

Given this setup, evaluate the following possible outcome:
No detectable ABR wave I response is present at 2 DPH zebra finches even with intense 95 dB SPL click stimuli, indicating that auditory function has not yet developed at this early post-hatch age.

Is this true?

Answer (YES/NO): YES